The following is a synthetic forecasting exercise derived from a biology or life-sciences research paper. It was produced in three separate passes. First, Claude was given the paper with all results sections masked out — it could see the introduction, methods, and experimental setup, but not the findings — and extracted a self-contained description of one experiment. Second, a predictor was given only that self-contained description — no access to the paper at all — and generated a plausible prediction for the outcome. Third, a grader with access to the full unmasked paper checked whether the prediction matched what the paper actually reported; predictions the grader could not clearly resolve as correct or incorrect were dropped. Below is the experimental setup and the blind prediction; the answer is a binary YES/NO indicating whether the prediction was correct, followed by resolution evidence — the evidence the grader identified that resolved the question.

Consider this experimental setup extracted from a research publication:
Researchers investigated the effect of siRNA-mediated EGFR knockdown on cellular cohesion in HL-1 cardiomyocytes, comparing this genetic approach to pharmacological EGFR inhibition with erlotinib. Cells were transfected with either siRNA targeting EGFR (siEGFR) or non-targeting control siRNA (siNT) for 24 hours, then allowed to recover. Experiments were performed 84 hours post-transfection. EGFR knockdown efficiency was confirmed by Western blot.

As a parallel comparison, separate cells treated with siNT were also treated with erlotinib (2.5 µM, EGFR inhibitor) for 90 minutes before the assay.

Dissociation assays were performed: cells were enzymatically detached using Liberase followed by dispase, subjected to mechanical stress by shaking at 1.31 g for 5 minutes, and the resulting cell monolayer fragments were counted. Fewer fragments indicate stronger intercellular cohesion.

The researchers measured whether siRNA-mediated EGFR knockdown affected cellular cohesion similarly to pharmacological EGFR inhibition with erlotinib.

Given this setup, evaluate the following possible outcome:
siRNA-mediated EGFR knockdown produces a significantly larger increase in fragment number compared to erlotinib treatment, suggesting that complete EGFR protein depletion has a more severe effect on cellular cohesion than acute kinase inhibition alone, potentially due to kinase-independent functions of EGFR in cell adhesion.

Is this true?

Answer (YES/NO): NO